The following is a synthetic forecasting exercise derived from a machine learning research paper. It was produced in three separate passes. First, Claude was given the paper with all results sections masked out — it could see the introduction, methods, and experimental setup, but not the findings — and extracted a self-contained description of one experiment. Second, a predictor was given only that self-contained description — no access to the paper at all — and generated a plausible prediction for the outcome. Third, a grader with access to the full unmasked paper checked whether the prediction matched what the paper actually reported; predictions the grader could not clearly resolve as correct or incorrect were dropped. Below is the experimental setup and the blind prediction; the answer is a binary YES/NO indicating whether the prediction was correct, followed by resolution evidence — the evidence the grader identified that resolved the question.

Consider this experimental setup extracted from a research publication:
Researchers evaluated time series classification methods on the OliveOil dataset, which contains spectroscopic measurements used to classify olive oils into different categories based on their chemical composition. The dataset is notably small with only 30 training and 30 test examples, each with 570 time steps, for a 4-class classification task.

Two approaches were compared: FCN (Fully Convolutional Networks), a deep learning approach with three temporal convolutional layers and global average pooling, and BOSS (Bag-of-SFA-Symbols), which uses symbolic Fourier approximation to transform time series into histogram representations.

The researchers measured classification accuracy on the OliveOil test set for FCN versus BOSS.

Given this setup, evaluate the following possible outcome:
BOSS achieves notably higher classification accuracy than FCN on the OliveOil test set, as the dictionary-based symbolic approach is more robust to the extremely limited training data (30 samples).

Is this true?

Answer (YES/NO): YES